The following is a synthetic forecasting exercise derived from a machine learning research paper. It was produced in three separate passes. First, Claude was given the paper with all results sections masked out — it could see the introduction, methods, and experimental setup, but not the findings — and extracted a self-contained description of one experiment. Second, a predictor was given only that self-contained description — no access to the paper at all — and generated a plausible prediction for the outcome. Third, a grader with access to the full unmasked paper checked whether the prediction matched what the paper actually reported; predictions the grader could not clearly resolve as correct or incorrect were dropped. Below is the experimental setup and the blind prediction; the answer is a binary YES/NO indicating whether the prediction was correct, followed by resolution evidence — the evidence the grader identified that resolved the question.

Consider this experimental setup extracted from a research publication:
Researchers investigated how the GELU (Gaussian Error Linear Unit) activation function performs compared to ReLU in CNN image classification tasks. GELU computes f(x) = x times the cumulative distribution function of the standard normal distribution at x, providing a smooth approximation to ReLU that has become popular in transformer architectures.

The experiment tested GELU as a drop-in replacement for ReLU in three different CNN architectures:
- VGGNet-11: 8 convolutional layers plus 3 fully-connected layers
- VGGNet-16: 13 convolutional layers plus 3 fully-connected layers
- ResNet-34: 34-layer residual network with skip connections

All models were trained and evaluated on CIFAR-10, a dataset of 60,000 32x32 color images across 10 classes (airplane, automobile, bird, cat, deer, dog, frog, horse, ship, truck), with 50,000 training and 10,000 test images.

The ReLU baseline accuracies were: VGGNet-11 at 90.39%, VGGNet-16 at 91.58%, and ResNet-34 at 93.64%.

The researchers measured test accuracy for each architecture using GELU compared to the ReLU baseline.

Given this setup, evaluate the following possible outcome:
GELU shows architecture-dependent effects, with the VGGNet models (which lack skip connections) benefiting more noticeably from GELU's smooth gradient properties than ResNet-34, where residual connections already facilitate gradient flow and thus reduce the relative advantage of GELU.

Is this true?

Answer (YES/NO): NO